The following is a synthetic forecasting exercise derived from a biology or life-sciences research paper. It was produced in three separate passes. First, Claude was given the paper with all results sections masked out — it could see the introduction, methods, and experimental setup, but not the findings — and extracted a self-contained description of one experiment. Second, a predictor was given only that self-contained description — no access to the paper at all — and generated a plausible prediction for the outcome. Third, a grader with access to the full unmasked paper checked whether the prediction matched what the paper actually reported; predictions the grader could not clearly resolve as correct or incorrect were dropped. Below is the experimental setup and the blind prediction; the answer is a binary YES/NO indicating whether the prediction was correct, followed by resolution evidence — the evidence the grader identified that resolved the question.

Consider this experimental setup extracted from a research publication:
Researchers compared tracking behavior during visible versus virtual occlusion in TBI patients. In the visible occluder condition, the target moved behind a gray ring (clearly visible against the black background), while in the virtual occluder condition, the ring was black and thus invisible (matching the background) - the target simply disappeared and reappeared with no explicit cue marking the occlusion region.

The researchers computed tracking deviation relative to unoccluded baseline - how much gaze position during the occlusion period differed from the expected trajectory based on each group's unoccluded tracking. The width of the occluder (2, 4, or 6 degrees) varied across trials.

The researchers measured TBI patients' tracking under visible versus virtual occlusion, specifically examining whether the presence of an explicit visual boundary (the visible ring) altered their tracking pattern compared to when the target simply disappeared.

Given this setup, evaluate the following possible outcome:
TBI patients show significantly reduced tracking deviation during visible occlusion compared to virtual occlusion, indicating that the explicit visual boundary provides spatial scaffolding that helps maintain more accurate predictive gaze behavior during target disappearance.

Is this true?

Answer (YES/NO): NO